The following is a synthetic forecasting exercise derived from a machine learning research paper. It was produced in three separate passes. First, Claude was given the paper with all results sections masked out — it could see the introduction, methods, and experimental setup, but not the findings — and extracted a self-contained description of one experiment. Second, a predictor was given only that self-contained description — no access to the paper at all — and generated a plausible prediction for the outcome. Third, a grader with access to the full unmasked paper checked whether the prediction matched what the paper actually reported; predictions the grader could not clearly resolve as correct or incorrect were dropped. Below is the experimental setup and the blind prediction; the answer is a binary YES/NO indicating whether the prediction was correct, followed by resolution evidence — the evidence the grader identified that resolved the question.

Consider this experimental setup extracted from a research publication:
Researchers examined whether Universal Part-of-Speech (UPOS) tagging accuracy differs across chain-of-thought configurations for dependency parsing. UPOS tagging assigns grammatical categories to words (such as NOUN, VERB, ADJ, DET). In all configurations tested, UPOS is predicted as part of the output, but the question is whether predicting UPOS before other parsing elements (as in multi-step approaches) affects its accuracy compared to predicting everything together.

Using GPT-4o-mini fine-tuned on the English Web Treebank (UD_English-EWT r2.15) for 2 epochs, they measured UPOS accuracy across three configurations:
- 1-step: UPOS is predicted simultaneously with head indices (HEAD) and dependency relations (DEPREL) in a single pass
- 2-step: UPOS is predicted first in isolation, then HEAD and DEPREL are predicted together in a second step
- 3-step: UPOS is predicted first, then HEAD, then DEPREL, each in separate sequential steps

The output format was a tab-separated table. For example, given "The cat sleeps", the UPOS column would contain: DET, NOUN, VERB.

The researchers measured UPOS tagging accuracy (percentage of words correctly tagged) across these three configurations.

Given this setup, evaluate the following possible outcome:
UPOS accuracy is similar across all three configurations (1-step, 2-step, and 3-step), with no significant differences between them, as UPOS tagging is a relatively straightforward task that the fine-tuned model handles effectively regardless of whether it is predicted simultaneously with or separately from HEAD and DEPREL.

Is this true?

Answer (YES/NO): NO